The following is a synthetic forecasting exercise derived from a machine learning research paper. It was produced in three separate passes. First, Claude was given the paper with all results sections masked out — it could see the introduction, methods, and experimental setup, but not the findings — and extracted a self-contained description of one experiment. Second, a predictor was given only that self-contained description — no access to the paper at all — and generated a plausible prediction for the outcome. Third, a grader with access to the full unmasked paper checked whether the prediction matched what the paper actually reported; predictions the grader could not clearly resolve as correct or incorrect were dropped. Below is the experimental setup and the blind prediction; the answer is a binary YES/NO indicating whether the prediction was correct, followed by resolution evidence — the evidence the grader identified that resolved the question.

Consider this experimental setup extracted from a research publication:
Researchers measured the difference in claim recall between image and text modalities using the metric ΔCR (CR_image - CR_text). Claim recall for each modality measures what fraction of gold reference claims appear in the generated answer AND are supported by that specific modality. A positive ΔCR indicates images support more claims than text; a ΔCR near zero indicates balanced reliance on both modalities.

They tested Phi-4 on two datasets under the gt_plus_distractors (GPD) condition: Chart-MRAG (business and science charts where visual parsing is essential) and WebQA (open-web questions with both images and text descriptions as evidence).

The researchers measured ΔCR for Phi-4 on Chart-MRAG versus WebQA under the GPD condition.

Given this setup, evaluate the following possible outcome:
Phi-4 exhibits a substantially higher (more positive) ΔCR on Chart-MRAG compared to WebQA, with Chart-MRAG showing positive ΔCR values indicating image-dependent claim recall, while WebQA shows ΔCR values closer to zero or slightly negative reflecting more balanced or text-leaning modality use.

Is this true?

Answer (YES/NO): YES